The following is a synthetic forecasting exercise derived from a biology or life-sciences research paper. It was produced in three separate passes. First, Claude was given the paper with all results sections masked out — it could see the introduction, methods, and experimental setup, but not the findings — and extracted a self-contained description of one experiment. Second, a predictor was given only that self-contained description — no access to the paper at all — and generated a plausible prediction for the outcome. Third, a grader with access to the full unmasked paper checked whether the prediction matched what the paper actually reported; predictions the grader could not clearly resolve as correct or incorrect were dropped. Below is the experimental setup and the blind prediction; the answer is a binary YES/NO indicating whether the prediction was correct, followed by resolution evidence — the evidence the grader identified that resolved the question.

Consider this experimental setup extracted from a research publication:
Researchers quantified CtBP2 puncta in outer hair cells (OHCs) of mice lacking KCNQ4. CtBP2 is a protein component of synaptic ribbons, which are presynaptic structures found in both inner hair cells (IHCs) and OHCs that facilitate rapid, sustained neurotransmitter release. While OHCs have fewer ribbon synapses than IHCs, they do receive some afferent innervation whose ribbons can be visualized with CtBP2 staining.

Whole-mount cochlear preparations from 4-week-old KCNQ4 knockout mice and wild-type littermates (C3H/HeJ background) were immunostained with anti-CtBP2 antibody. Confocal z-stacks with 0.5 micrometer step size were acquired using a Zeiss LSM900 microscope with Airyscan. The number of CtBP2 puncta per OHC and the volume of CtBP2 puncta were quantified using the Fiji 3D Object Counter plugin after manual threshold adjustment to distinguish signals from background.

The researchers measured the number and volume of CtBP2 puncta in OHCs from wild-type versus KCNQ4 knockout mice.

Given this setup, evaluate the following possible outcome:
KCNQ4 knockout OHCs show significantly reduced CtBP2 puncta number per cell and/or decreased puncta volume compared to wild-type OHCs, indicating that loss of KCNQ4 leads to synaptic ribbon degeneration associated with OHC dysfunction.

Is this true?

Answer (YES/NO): NO